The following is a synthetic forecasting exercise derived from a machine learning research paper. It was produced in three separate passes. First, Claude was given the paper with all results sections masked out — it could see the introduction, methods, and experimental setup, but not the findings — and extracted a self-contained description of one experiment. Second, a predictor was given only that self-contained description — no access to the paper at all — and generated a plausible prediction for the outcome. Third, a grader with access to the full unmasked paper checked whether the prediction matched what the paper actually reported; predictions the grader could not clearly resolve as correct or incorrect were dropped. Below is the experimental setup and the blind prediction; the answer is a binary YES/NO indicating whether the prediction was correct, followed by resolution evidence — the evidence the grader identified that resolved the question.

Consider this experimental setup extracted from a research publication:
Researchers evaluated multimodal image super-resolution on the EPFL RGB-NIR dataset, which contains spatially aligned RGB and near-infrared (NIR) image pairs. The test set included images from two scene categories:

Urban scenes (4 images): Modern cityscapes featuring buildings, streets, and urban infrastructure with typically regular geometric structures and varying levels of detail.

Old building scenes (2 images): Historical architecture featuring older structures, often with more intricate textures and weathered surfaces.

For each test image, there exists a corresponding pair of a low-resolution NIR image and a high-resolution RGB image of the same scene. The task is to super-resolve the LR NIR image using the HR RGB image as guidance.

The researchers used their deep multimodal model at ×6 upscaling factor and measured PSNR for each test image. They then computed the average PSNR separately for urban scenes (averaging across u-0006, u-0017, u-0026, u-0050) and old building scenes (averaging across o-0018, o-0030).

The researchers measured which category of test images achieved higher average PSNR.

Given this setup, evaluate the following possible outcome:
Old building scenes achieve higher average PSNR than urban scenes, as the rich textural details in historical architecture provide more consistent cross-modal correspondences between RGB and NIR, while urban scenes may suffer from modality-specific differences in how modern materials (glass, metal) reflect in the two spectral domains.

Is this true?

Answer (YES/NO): NO